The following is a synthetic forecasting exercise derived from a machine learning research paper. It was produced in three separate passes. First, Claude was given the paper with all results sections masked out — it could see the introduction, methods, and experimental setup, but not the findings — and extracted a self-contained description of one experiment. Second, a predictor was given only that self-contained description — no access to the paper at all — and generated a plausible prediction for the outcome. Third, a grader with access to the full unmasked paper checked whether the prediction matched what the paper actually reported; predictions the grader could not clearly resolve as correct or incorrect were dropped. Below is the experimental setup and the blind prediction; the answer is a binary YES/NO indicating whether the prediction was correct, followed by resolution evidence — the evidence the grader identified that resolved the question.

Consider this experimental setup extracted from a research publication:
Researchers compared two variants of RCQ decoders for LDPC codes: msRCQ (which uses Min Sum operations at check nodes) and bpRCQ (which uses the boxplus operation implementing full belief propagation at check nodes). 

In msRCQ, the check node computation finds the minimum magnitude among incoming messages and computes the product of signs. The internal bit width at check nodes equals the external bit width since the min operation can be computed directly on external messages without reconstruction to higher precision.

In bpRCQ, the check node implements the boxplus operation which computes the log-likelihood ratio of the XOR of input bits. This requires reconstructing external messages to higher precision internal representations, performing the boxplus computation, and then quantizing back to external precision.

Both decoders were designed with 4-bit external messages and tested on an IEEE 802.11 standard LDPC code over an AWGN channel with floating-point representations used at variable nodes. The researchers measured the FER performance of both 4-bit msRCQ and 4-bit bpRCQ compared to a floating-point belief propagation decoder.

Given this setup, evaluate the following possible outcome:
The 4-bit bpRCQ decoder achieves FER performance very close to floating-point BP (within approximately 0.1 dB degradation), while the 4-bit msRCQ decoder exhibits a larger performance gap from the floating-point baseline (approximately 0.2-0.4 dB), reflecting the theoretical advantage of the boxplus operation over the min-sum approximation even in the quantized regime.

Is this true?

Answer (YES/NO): NO